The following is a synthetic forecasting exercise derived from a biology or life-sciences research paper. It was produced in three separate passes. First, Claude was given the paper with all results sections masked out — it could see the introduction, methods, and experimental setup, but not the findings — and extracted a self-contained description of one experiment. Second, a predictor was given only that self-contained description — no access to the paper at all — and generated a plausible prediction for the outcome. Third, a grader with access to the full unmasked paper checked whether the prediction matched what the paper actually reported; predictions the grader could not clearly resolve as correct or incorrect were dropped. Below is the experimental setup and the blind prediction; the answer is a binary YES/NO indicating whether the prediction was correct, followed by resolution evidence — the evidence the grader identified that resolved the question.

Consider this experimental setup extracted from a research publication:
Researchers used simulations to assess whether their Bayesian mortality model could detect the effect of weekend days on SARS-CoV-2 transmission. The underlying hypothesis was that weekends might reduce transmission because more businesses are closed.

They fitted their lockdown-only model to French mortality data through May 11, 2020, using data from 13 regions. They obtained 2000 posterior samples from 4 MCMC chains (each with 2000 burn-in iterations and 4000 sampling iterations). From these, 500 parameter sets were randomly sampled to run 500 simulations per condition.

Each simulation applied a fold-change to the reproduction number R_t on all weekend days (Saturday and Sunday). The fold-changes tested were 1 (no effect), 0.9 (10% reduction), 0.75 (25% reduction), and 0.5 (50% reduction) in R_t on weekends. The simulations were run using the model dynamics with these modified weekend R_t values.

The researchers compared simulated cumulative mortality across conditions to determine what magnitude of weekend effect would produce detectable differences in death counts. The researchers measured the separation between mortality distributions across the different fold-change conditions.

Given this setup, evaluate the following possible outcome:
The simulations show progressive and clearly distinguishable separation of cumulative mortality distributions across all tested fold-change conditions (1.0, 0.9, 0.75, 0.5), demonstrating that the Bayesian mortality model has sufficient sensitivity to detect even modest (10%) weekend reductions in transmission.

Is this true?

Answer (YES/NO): NO